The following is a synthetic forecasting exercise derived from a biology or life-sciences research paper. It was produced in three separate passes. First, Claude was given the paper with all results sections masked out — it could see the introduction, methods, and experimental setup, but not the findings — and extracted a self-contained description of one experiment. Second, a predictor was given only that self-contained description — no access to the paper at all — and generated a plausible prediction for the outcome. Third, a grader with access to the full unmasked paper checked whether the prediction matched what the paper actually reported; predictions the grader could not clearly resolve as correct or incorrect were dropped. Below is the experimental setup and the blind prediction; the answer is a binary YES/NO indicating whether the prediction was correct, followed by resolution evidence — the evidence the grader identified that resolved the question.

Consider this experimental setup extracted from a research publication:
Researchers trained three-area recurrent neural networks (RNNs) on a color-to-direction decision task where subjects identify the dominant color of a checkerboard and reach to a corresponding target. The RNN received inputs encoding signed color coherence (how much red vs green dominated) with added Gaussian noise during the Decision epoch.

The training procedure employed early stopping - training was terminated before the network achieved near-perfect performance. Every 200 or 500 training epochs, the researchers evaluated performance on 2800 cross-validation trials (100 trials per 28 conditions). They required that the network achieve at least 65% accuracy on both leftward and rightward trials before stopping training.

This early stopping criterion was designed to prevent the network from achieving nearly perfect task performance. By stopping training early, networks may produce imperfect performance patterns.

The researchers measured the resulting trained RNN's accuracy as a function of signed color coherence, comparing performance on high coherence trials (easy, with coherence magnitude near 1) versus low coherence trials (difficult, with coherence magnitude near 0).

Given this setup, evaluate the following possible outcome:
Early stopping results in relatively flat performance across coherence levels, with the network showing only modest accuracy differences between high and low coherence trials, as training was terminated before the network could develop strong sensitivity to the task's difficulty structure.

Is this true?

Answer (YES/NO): NO